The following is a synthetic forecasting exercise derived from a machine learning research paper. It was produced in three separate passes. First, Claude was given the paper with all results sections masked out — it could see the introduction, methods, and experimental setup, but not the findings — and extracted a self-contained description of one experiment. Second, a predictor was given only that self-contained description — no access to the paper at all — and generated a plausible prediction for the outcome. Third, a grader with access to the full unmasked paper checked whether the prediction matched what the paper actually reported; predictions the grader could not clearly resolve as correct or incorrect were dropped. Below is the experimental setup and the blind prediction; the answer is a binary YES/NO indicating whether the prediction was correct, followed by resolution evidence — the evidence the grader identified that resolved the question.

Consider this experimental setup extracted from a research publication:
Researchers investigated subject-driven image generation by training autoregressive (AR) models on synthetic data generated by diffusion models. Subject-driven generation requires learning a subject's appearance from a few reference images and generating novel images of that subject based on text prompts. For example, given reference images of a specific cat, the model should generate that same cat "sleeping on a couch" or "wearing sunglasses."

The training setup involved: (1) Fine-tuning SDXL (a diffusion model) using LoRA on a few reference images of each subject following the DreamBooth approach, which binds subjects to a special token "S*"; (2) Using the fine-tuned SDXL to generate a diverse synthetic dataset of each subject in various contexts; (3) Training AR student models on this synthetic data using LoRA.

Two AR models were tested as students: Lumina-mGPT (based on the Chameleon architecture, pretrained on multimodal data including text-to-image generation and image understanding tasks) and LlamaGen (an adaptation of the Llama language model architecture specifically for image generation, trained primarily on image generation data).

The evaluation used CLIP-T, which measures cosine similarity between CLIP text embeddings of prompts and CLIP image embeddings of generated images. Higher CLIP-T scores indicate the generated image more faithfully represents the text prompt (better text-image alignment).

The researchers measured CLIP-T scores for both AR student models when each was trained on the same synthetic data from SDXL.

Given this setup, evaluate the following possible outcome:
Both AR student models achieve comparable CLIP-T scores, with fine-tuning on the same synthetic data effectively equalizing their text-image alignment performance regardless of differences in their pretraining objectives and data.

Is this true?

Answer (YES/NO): NO